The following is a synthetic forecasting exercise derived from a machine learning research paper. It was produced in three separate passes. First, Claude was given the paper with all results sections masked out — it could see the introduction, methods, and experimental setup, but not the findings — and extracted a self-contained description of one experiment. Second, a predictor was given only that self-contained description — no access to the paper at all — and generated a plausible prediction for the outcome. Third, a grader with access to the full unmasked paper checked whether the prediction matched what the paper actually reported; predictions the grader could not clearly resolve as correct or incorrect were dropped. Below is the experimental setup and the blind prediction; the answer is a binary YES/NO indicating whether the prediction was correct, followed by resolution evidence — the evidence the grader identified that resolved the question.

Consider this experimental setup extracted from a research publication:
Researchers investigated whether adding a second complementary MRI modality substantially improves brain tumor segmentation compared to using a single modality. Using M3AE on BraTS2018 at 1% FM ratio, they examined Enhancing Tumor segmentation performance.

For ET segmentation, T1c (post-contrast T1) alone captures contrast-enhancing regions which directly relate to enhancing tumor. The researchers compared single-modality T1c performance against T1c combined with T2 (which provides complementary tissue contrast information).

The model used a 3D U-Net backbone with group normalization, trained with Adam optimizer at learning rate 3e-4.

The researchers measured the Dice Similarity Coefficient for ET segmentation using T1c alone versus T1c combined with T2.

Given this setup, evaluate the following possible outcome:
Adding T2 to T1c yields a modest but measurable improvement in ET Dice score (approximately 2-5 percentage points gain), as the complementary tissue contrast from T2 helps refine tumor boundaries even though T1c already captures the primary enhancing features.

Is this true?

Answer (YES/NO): NO